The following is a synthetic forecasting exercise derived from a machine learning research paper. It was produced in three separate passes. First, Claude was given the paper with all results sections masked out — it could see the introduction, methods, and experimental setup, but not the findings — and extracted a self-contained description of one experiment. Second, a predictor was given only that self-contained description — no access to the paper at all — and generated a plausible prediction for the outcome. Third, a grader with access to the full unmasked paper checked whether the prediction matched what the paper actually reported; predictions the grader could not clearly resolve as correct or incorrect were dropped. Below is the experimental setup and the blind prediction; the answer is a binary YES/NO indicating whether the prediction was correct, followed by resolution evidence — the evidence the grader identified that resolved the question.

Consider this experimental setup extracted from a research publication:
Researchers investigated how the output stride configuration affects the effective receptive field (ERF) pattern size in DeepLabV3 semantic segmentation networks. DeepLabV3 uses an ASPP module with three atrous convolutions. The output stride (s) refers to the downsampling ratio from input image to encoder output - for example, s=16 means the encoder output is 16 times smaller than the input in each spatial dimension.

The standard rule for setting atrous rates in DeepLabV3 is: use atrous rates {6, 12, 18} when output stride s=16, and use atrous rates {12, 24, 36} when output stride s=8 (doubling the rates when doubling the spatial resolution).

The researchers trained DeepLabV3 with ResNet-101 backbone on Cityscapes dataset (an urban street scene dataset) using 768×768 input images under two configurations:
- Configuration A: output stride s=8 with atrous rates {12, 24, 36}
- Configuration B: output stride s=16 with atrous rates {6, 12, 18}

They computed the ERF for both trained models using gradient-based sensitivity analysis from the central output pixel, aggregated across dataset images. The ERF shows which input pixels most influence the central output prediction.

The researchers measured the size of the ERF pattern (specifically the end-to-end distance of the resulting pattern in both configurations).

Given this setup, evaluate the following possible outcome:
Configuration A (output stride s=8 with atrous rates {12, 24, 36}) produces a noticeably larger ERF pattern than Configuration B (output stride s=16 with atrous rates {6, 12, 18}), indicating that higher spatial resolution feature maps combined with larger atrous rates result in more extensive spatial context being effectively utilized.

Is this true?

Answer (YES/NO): NO